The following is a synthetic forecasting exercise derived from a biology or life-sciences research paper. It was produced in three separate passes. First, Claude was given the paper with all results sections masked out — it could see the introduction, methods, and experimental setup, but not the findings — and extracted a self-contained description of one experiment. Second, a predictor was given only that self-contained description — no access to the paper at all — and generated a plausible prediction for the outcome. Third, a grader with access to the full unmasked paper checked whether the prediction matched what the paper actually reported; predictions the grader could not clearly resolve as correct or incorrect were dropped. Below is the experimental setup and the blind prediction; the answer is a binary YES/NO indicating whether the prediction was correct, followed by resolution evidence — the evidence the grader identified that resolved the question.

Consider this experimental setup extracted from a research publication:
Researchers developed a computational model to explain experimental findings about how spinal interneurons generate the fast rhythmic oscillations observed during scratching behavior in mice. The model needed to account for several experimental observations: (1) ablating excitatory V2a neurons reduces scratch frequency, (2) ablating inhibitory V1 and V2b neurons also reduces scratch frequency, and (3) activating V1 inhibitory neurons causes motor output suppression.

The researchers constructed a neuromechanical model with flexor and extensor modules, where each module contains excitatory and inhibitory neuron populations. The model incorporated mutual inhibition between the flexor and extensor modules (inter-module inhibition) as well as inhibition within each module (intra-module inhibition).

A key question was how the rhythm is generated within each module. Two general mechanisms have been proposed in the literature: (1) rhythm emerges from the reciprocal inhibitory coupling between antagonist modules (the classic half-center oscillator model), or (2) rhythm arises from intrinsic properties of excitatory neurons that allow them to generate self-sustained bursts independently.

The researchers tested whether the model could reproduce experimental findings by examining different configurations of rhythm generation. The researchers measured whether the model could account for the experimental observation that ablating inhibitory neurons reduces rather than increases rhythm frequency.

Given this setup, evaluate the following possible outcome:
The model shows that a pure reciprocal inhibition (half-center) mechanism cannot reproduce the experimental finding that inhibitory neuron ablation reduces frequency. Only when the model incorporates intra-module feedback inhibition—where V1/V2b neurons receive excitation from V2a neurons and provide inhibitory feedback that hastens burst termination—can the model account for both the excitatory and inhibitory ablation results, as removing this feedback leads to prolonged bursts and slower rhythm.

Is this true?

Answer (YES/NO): YES